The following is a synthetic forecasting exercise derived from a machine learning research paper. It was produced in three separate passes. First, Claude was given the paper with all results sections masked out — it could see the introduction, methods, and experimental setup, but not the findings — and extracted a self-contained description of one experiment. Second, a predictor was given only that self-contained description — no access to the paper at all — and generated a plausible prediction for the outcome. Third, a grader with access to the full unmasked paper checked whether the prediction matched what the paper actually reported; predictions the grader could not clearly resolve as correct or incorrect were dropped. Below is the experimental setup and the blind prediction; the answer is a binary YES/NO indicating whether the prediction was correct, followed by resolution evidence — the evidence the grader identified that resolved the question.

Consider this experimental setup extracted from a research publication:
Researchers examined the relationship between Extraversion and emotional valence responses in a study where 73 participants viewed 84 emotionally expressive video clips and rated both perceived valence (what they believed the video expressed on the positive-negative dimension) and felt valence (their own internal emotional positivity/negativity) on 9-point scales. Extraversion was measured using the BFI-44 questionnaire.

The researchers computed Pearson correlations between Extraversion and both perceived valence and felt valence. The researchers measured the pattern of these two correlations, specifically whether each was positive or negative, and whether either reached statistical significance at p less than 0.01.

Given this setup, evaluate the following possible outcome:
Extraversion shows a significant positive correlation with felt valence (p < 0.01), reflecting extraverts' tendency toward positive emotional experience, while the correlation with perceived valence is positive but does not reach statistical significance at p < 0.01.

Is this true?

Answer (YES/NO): NO